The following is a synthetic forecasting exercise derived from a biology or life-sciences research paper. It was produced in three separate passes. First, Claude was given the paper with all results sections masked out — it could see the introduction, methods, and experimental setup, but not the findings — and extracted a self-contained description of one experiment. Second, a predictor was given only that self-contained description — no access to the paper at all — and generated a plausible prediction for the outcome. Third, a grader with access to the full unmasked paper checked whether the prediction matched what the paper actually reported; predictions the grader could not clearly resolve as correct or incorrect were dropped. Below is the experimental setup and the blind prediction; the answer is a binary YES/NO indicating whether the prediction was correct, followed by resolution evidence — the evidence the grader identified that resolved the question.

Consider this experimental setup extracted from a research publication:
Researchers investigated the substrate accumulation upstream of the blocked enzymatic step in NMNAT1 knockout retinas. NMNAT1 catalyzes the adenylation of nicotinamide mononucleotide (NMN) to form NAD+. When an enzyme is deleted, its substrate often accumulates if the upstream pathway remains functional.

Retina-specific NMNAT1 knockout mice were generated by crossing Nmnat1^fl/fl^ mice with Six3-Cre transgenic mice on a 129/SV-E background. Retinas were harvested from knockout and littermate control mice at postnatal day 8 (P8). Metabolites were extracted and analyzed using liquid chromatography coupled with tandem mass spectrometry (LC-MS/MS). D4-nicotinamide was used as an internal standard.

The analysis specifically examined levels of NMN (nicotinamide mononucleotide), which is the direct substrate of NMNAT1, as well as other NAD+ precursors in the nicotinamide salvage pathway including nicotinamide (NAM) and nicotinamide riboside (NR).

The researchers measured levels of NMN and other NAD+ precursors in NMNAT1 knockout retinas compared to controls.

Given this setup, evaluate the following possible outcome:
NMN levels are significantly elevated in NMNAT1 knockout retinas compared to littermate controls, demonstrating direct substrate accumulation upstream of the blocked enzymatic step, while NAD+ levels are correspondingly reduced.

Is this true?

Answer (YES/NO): YES